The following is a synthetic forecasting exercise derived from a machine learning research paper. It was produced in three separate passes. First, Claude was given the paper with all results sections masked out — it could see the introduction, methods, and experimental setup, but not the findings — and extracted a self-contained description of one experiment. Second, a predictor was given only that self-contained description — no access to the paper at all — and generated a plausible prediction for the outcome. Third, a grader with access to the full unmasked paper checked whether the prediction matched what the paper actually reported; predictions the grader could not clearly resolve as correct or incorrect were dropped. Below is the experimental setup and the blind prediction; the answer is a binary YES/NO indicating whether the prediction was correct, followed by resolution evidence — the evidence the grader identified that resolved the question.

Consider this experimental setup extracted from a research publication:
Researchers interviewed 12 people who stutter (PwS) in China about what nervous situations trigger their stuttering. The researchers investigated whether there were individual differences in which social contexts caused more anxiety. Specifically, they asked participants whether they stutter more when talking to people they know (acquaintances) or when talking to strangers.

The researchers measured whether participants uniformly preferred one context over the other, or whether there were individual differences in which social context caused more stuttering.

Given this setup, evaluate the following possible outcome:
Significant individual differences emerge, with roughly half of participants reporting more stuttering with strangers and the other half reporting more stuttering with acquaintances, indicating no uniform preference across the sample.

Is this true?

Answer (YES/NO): NO